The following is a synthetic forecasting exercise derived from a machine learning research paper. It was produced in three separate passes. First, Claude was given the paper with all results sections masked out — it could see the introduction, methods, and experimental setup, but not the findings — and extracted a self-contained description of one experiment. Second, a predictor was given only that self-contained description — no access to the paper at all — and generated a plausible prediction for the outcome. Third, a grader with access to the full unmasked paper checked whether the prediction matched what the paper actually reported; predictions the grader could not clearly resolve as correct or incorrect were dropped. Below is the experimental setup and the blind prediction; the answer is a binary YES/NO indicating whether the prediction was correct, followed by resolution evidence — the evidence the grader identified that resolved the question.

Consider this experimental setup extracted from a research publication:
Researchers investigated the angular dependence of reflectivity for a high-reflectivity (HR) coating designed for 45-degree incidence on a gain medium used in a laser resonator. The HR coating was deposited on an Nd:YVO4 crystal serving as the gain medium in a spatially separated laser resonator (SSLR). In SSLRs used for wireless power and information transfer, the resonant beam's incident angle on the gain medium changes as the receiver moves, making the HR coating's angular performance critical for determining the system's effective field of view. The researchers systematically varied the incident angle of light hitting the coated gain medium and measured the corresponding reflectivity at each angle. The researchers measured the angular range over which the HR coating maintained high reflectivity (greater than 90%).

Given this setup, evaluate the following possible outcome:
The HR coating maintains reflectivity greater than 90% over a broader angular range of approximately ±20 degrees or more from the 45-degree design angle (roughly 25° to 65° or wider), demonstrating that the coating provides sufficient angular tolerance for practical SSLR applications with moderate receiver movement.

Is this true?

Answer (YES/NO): NO